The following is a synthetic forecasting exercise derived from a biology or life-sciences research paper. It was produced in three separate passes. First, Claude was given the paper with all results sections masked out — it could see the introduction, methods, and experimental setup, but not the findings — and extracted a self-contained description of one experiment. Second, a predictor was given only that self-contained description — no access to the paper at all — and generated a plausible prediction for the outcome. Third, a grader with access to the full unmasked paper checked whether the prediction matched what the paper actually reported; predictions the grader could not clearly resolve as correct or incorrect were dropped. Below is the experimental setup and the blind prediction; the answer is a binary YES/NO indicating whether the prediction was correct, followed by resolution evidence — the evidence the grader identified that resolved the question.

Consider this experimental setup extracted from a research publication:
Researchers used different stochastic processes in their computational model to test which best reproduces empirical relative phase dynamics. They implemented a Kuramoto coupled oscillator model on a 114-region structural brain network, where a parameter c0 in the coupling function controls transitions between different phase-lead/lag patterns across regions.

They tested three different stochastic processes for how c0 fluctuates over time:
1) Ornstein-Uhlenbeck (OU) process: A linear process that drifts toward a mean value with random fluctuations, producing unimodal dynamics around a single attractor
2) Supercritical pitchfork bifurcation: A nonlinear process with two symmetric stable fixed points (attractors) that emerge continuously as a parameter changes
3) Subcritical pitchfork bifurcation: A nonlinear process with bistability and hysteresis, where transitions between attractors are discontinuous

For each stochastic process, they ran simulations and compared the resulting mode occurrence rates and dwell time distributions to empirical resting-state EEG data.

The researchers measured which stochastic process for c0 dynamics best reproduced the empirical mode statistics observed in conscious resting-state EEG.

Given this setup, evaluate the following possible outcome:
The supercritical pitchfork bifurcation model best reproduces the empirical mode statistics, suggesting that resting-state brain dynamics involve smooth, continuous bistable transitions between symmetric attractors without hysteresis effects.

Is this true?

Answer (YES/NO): NO